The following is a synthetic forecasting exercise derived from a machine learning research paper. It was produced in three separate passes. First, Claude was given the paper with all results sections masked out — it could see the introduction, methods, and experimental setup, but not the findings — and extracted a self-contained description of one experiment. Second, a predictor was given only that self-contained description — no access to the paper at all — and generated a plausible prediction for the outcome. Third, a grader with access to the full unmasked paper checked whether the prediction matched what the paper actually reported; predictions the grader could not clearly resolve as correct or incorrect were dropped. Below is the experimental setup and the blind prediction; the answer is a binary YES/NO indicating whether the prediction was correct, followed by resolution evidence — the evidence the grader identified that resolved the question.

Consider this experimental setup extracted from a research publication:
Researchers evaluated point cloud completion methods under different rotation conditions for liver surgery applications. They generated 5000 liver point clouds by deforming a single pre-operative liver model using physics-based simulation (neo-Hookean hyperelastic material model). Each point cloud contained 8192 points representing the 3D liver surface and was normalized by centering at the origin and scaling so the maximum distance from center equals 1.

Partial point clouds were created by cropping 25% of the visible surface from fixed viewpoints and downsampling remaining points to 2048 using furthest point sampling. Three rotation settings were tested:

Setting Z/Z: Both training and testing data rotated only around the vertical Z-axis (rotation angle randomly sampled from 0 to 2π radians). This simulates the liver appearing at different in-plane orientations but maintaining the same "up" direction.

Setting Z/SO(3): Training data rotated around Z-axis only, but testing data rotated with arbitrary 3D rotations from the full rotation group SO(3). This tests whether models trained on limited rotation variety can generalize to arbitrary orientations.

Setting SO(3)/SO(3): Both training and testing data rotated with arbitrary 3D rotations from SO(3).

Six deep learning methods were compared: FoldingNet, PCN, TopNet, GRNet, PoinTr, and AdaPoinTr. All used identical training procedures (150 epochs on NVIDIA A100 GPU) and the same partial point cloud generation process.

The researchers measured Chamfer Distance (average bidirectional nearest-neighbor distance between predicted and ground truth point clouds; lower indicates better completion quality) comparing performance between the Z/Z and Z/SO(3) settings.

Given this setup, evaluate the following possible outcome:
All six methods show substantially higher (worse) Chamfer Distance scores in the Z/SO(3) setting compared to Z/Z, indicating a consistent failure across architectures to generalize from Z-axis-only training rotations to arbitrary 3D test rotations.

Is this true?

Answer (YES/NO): YES